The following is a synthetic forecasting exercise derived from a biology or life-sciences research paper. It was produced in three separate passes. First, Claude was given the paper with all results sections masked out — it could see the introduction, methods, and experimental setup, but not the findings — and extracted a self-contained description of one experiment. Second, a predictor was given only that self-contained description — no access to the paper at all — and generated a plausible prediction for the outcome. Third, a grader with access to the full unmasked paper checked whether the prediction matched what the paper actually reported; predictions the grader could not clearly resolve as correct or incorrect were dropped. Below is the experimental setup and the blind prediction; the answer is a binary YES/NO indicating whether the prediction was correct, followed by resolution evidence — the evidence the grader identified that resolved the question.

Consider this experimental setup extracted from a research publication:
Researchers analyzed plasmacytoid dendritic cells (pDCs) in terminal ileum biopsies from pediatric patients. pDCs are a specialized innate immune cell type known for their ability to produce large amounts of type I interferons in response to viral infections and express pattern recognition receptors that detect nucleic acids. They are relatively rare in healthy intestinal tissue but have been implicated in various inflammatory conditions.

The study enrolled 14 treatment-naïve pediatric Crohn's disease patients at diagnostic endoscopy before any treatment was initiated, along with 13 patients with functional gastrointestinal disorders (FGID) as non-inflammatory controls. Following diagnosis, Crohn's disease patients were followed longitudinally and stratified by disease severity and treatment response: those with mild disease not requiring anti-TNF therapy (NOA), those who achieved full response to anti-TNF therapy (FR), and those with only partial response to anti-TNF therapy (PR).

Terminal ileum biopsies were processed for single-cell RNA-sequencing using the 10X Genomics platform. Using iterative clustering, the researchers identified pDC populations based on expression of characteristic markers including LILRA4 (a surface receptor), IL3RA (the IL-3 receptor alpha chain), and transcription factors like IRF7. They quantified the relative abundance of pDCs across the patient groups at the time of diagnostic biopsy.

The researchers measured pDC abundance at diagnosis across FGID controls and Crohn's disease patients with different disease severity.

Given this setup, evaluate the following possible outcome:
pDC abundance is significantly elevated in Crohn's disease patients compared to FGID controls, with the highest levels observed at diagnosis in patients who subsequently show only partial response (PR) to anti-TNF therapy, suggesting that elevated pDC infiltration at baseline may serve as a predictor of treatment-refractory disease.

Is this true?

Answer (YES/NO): NO